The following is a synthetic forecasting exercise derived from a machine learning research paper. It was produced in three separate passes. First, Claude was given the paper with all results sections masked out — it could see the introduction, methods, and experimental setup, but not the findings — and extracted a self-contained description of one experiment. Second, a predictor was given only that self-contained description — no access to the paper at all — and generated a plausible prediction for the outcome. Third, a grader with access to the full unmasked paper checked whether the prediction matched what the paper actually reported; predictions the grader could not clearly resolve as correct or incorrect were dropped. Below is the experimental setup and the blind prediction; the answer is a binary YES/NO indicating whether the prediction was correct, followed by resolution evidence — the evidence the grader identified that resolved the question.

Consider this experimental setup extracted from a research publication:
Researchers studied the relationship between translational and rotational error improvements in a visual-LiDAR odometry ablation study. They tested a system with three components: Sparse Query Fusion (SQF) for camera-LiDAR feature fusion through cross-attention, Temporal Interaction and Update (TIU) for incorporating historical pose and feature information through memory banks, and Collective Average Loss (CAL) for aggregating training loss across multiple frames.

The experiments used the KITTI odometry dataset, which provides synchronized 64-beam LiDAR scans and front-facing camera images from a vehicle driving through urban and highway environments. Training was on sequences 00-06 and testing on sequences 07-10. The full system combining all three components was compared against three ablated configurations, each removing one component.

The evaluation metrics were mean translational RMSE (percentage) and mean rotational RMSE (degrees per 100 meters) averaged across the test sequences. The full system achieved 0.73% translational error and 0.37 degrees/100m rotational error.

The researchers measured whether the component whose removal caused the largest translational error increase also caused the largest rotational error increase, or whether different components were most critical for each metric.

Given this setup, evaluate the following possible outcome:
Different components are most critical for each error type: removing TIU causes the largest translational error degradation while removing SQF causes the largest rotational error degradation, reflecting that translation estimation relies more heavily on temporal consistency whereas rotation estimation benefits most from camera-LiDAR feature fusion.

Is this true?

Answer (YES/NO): NO